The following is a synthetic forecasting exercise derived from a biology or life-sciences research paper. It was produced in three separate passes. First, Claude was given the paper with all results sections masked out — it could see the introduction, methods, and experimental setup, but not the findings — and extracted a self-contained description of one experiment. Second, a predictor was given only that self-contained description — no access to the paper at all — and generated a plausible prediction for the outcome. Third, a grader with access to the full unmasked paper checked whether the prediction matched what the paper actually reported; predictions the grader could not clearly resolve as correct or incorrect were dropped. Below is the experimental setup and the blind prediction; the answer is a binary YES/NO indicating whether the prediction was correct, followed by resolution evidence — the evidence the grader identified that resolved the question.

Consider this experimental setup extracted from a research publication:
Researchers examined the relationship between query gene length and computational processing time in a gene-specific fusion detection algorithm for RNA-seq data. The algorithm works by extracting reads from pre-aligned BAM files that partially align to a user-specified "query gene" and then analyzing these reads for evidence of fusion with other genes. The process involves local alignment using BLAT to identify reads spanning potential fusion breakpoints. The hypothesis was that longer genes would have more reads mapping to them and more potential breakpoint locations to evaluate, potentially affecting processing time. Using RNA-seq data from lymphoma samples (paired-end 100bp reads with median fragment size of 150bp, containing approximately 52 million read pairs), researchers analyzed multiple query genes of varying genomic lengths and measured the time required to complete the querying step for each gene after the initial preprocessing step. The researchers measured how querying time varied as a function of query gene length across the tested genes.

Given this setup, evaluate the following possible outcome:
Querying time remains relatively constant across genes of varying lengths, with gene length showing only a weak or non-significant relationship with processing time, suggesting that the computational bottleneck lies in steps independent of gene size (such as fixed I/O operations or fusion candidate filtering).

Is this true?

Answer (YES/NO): NO